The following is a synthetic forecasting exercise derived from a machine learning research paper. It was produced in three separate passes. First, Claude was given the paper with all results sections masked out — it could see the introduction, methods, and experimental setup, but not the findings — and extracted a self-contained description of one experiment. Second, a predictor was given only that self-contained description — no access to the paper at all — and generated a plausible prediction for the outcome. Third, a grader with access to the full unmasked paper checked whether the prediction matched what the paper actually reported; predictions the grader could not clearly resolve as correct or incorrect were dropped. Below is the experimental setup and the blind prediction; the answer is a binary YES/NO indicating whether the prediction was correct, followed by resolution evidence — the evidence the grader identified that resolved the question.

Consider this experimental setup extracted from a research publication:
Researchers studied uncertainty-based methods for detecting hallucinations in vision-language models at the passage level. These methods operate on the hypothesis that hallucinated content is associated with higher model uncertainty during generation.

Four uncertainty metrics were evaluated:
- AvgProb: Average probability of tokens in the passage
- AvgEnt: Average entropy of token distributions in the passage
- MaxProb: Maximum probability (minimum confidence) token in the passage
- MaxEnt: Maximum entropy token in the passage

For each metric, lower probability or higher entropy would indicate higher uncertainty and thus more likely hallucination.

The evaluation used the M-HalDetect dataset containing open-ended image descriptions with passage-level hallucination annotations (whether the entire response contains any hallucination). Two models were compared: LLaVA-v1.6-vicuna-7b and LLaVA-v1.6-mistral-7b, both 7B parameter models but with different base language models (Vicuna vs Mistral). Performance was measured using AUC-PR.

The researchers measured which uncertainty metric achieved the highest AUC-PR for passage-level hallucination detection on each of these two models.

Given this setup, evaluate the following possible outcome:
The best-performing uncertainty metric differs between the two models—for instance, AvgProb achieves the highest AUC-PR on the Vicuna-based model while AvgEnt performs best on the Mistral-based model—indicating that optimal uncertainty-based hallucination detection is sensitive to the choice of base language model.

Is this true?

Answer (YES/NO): NO